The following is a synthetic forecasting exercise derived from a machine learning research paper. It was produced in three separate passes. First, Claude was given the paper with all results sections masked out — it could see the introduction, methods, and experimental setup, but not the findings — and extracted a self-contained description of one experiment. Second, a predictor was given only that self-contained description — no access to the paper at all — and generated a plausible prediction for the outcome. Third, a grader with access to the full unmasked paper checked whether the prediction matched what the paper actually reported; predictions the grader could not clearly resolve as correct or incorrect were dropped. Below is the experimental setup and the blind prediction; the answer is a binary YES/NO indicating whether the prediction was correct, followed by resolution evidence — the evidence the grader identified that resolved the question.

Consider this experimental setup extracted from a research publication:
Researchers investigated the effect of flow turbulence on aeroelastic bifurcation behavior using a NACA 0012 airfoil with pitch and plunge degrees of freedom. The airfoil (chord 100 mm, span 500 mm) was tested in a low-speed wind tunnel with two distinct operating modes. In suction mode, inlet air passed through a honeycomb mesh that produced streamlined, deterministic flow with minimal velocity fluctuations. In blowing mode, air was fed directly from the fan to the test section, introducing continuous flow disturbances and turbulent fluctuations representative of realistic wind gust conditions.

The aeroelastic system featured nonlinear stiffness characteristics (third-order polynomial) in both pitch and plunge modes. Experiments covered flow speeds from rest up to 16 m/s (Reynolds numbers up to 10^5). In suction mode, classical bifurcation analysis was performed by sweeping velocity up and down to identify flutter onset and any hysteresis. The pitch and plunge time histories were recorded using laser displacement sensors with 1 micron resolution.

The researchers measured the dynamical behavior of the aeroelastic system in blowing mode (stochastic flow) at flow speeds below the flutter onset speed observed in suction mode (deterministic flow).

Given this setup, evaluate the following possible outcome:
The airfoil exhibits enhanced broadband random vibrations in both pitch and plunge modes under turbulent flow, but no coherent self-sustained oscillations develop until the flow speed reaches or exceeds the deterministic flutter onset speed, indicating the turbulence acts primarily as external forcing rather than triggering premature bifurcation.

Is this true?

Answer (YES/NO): YES